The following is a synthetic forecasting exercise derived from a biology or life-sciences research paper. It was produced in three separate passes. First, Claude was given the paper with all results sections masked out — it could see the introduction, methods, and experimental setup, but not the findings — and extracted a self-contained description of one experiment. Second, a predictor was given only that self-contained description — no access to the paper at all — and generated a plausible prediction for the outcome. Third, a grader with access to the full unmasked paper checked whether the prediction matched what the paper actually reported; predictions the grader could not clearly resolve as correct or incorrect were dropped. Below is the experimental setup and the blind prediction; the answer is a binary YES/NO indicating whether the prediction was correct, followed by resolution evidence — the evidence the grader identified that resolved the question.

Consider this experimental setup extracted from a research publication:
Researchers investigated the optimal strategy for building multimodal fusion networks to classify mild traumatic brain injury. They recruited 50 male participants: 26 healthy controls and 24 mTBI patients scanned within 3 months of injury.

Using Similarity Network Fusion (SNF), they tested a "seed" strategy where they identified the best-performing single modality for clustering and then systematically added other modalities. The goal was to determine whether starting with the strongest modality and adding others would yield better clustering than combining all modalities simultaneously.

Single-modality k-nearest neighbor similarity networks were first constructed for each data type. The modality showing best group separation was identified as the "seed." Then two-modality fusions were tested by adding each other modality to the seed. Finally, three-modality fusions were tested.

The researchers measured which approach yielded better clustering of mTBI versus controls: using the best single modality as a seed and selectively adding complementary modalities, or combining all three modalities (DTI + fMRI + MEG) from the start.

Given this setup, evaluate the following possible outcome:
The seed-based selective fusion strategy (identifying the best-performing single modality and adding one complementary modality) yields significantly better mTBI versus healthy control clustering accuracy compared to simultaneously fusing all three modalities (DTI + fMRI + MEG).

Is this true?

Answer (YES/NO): NO